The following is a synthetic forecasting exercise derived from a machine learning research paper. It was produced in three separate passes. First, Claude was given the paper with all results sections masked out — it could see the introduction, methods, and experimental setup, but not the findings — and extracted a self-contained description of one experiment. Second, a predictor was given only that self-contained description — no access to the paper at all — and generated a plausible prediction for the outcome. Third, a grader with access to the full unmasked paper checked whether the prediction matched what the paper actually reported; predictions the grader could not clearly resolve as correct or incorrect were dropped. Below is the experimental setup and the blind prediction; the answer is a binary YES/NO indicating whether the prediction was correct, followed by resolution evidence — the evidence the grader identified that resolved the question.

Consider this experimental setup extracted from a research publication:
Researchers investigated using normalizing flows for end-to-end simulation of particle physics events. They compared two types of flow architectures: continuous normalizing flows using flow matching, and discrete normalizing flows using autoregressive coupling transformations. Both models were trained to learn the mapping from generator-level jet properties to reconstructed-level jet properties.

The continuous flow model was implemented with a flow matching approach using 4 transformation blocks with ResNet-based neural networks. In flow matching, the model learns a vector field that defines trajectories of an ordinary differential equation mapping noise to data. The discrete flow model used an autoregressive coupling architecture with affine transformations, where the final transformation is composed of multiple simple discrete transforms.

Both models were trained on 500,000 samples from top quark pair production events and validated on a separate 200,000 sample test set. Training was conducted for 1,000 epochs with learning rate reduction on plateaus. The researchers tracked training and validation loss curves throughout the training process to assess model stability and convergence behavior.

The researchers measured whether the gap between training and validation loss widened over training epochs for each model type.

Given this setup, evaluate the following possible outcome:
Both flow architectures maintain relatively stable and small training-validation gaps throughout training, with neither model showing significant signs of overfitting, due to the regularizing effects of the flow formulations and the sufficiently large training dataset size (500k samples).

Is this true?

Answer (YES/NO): NO